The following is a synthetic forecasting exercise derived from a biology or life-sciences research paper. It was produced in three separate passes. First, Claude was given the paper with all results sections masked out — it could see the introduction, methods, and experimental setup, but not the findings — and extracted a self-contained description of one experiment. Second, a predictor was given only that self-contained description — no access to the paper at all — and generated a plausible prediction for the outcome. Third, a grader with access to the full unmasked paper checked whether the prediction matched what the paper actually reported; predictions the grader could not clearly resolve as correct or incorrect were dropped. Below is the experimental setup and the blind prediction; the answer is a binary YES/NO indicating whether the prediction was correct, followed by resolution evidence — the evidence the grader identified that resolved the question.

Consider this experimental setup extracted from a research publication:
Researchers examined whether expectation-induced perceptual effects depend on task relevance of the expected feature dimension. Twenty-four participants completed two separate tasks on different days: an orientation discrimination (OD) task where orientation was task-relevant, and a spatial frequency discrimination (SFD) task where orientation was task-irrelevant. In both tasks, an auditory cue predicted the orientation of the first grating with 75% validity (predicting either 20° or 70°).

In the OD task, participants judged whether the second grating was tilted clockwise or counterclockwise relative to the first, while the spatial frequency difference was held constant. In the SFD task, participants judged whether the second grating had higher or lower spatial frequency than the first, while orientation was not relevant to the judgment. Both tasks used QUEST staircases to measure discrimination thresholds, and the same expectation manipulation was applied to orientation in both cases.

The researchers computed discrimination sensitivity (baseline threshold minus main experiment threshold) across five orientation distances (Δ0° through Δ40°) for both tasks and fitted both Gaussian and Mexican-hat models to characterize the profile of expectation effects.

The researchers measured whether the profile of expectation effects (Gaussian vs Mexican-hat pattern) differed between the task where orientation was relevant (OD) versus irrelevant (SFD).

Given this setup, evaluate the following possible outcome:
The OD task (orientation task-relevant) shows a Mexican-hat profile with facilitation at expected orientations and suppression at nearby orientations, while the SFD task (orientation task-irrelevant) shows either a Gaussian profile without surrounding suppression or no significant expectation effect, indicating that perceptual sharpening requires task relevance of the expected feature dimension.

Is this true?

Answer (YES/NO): NO